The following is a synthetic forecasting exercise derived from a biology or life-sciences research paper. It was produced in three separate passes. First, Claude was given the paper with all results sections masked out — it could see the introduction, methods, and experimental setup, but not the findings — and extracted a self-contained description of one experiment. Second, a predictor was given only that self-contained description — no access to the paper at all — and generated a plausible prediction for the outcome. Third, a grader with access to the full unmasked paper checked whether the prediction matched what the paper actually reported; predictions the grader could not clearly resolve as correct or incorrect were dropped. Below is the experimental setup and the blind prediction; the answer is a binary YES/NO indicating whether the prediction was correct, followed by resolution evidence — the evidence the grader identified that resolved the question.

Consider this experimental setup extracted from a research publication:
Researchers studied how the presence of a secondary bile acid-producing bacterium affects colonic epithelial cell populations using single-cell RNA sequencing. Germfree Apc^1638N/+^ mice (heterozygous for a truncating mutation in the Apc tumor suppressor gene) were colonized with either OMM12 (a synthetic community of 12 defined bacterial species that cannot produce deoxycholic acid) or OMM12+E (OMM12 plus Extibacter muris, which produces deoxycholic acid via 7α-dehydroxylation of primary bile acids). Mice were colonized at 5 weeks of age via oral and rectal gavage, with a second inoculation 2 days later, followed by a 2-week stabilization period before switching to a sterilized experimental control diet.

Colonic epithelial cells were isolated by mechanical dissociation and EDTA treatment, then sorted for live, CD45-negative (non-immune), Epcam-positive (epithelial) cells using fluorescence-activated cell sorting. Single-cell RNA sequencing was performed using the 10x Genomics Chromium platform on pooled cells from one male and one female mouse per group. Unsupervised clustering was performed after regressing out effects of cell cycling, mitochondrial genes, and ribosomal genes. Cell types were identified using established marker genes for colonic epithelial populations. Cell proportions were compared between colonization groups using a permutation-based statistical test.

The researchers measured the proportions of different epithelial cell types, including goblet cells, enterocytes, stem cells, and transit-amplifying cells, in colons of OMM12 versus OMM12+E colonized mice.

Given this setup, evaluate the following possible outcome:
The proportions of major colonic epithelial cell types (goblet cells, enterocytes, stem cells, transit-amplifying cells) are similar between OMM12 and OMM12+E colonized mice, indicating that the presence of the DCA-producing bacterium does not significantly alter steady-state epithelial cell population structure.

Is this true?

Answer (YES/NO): NO